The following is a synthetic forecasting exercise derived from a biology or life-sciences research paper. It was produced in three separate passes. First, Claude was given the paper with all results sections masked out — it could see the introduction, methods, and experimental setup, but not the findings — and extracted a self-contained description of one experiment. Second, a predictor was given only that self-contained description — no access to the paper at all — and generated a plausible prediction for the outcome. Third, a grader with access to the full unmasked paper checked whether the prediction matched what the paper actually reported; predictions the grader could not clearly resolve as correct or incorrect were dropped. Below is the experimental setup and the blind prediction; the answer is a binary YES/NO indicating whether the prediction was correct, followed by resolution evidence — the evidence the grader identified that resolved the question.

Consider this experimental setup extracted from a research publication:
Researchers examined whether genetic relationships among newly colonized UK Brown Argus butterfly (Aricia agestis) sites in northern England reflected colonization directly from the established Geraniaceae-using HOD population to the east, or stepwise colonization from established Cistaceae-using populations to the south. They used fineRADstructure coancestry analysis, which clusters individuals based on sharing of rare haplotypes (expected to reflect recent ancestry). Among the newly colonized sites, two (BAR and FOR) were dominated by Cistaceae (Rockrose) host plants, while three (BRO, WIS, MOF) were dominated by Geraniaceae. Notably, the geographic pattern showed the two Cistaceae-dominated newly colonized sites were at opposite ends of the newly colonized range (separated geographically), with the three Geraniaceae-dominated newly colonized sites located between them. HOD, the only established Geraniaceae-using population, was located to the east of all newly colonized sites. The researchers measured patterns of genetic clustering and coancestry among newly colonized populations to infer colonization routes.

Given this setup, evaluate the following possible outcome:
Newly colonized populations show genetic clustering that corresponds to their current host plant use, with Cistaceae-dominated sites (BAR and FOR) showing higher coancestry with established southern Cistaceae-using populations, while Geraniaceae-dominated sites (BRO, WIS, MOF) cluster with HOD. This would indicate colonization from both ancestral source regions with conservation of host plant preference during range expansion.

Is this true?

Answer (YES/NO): NO